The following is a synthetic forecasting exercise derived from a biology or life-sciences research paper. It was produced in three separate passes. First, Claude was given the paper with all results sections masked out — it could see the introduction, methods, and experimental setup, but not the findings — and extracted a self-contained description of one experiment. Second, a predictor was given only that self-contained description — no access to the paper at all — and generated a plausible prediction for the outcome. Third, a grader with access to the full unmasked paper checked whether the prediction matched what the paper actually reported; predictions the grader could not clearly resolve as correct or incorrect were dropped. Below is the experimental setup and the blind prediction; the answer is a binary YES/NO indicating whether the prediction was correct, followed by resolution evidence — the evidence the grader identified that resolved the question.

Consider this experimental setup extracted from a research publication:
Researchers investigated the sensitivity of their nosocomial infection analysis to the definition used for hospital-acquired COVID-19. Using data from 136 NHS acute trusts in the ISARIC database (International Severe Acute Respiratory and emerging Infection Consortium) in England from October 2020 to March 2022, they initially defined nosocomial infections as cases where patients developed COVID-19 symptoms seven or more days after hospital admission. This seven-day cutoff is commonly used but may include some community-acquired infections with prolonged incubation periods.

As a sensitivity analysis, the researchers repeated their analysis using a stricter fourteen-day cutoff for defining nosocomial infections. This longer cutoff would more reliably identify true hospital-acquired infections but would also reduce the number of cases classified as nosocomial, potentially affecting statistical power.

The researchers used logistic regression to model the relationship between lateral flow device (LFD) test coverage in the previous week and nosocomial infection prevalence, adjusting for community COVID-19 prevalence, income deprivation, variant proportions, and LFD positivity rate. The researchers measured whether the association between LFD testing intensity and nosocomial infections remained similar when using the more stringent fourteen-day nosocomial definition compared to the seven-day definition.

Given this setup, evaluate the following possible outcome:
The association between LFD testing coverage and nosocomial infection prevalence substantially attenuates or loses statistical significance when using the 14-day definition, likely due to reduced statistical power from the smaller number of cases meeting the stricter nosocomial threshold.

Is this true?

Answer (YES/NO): NO